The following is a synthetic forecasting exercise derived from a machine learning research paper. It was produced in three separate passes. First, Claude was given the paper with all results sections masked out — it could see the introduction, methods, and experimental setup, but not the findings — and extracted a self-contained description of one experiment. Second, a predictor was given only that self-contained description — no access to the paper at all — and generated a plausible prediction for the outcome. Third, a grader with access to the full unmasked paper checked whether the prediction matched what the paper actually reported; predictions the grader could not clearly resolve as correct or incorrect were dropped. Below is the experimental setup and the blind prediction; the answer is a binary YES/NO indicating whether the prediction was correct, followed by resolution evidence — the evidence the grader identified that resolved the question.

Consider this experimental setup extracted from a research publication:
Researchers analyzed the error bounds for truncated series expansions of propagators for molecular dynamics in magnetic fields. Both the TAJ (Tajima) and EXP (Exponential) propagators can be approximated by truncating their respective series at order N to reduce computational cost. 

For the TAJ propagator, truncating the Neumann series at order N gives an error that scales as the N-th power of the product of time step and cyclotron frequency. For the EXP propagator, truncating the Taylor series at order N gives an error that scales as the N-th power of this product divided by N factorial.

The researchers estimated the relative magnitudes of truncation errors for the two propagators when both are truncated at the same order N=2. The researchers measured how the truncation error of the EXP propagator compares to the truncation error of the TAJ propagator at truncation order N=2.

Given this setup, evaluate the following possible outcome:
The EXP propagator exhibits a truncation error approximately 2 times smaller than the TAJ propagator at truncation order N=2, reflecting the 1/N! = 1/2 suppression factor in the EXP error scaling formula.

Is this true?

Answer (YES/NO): YES